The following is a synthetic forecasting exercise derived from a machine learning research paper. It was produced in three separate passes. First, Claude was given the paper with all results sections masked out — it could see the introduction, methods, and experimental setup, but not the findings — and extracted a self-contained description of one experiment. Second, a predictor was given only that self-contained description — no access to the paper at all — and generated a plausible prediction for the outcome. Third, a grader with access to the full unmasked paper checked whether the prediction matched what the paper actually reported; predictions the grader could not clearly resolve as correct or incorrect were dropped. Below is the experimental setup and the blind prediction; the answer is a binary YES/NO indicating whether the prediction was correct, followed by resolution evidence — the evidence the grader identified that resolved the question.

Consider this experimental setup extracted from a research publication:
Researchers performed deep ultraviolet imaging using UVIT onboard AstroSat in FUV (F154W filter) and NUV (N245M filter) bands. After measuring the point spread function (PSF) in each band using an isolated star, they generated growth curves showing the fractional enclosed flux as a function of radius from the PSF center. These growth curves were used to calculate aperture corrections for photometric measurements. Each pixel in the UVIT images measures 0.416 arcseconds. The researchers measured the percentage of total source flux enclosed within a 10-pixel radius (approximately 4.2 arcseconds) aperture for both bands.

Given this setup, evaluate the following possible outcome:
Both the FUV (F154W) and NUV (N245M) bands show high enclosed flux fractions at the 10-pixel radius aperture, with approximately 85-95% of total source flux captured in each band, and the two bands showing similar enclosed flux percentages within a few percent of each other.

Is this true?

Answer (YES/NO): NO